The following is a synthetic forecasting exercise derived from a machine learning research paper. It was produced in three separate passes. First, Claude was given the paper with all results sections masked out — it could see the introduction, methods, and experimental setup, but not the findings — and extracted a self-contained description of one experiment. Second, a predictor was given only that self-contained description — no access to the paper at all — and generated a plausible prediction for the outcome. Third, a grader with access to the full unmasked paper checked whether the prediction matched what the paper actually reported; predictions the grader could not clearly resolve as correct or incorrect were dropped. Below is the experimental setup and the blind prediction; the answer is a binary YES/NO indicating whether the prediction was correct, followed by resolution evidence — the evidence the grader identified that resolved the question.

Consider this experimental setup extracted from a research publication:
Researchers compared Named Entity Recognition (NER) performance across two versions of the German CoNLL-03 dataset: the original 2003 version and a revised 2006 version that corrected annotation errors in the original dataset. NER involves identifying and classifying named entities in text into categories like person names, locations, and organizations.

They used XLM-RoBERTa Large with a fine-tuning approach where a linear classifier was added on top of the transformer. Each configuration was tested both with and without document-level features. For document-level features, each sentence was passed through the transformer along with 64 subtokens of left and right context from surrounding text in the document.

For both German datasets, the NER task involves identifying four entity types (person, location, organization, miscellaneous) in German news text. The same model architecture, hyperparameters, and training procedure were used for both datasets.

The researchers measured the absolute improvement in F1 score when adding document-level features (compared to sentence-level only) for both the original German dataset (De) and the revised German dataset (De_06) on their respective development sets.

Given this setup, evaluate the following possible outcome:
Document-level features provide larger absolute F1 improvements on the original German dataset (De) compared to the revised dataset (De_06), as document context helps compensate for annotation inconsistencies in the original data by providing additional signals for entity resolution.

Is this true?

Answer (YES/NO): NO